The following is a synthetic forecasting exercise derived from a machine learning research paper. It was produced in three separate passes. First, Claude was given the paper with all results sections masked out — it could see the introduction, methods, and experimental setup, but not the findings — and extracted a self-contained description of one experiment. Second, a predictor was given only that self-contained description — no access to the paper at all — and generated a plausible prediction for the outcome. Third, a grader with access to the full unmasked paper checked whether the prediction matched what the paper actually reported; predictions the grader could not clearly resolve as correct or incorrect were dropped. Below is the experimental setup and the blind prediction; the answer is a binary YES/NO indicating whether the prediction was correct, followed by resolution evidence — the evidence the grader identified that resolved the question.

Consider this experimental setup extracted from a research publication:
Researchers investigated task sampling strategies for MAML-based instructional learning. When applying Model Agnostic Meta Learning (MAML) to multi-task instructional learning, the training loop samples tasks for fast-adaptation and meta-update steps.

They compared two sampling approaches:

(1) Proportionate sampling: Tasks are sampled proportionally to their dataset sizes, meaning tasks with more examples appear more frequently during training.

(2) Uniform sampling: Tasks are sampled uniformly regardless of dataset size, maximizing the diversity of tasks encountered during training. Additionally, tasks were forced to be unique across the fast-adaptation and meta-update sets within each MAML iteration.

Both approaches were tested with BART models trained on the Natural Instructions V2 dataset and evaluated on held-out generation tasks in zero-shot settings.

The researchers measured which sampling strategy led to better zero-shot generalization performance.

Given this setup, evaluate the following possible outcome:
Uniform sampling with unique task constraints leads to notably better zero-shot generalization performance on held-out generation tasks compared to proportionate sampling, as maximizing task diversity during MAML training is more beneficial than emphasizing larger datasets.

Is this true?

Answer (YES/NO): YES